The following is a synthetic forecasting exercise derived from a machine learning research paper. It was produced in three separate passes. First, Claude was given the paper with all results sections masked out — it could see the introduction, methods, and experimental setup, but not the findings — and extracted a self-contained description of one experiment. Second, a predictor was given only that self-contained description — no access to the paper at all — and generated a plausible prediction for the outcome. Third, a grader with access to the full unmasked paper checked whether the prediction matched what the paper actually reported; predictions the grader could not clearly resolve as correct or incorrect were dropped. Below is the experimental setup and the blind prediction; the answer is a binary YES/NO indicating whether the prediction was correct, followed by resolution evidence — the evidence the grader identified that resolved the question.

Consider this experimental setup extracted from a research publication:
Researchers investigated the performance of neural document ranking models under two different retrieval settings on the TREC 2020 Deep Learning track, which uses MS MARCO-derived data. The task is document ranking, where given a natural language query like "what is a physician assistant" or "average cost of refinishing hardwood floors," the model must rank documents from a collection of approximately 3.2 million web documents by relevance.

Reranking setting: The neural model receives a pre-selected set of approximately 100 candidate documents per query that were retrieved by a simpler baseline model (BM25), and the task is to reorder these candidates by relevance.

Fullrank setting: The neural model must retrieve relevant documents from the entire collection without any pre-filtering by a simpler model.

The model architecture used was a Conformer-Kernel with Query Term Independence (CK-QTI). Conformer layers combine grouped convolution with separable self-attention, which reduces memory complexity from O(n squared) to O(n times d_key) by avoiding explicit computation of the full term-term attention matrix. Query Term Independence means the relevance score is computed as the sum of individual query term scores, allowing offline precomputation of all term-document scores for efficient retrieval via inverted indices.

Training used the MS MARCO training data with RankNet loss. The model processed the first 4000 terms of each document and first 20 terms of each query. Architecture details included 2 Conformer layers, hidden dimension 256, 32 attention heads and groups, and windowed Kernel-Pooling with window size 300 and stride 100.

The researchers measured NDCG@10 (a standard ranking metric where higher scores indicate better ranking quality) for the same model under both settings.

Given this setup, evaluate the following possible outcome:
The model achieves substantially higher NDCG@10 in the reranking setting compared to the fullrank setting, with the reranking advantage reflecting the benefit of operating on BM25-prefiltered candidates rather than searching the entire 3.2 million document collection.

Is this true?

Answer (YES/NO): NO